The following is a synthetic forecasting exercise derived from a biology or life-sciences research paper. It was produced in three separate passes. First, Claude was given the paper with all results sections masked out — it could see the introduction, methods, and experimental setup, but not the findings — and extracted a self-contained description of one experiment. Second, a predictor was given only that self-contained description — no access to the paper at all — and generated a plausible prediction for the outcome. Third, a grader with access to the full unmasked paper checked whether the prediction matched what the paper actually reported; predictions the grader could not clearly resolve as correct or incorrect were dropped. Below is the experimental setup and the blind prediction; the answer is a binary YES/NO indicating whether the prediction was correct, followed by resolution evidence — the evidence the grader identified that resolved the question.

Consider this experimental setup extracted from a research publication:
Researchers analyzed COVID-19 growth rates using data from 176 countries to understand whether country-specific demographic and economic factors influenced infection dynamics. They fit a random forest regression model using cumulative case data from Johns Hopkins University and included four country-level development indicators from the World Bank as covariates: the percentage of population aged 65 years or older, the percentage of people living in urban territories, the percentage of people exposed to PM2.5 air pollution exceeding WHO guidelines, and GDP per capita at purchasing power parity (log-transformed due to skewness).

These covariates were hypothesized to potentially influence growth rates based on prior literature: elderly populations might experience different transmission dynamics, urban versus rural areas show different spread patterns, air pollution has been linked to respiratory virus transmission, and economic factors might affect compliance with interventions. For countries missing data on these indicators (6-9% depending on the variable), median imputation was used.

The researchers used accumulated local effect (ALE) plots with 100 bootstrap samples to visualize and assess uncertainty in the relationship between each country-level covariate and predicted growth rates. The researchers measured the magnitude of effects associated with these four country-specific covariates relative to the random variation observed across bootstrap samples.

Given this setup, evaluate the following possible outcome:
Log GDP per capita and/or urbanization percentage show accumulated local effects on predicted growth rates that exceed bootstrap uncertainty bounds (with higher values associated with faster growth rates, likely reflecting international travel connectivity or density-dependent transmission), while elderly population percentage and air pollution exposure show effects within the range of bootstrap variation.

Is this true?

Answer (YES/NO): NO